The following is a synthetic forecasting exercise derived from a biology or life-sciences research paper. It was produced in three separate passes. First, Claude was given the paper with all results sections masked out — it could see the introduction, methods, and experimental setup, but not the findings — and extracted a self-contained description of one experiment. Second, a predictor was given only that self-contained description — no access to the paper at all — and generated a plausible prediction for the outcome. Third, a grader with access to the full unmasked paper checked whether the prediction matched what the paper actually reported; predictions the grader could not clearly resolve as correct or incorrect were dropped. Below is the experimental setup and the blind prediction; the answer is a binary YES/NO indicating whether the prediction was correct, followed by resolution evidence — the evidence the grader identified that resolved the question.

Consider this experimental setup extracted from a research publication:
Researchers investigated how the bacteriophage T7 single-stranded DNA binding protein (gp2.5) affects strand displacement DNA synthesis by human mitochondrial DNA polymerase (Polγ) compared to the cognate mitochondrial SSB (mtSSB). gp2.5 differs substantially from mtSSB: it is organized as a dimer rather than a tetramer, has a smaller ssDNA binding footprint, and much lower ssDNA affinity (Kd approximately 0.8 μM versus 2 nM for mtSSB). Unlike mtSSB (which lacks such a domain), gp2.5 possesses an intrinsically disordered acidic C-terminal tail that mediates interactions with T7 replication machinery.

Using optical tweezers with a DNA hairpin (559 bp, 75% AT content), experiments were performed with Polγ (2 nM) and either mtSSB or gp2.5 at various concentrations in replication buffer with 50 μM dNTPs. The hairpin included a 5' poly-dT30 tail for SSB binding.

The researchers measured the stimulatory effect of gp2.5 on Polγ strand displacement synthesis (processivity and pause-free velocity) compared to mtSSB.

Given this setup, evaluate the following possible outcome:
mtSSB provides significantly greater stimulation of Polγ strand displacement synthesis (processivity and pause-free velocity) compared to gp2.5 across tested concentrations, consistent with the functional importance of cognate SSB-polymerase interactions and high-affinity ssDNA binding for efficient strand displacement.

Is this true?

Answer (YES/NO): NO